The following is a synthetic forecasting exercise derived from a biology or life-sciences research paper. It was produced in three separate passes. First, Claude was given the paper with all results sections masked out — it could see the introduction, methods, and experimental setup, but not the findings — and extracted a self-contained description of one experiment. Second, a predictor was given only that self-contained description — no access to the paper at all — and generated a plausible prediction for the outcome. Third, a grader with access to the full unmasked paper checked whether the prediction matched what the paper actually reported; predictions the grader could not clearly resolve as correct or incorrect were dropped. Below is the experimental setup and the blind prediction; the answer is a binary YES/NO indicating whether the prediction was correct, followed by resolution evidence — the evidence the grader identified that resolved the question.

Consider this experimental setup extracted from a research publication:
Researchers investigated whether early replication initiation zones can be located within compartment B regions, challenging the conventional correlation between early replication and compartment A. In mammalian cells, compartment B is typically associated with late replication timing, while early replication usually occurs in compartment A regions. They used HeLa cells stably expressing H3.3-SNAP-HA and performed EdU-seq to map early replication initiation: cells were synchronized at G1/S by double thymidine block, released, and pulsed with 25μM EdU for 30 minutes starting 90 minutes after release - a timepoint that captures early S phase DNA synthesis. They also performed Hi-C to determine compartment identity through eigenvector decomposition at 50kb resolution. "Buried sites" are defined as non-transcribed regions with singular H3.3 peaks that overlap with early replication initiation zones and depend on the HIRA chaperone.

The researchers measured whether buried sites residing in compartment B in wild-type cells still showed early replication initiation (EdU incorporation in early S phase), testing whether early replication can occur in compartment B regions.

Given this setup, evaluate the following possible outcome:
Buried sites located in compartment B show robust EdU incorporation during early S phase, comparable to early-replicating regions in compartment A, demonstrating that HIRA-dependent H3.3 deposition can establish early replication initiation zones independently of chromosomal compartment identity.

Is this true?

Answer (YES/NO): YES